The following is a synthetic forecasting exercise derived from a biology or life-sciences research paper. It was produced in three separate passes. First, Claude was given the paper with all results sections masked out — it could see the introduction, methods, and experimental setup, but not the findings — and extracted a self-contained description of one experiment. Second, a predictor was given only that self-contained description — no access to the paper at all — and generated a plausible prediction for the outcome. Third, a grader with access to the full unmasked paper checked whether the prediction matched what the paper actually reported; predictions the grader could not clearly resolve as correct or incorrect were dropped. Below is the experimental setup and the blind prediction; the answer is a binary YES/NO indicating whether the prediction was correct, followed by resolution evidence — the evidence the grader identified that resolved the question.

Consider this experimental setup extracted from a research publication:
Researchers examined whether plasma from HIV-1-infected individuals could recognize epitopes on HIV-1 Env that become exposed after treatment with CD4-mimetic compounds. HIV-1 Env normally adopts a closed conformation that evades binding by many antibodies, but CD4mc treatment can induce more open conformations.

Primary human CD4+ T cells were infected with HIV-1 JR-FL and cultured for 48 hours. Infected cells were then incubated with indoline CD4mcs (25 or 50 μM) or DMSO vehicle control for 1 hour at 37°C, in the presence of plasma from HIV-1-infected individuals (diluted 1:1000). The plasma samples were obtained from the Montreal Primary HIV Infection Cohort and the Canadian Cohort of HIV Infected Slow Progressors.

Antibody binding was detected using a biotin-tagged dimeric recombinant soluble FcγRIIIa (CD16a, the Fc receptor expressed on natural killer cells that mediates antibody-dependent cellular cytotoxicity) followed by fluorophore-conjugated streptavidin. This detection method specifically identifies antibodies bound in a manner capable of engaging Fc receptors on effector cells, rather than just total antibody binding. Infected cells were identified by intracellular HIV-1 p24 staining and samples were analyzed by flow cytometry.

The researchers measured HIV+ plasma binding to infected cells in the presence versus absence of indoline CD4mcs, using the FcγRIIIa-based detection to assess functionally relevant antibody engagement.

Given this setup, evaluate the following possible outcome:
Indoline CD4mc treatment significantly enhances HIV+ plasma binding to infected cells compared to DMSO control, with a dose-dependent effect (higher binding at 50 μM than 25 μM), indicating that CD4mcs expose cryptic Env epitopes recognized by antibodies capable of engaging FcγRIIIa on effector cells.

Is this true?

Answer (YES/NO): NO